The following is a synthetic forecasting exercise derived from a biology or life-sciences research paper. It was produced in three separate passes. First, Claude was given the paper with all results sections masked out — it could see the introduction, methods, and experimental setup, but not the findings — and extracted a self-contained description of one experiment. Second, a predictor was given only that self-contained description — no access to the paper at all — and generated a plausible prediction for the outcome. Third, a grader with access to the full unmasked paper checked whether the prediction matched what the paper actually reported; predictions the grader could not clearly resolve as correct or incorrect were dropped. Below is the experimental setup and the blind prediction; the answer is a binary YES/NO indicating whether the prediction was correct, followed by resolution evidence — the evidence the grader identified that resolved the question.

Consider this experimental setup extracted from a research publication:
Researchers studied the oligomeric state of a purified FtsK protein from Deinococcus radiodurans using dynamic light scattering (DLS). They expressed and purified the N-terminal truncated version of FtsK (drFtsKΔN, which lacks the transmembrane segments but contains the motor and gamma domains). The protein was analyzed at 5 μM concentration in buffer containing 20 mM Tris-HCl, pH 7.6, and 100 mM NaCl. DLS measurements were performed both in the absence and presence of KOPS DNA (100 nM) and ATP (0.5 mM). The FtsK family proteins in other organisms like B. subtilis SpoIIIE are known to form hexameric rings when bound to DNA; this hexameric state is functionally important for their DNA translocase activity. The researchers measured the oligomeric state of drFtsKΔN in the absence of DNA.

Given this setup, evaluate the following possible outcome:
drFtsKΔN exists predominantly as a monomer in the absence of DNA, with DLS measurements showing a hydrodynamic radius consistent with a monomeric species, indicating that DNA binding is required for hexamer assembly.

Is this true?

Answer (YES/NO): NO